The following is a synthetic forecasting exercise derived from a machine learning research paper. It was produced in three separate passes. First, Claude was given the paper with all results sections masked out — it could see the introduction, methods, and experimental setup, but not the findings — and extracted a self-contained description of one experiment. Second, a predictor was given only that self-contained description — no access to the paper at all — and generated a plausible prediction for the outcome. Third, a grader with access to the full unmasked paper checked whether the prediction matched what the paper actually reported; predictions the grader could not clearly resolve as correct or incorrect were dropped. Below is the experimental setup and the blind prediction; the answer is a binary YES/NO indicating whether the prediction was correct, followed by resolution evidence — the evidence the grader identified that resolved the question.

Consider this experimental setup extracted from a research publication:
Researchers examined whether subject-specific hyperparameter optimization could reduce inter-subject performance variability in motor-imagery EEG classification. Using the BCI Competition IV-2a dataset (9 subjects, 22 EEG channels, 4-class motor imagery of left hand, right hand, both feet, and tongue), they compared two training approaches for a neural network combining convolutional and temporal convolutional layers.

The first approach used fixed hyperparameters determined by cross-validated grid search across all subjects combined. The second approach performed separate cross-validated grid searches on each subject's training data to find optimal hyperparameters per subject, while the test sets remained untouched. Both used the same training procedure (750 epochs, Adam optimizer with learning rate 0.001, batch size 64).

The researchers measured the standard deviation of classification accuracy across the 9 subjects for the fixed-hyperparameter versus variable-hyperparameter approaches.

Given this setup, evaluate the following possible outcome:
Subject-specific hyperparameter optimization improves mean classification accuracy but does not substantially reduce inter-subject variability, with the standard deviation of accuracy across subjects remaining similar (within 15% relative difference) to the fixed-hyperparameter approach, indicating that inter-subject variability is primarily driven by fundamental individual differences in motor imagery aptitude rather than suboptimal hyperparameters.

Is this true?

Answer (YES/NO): NO